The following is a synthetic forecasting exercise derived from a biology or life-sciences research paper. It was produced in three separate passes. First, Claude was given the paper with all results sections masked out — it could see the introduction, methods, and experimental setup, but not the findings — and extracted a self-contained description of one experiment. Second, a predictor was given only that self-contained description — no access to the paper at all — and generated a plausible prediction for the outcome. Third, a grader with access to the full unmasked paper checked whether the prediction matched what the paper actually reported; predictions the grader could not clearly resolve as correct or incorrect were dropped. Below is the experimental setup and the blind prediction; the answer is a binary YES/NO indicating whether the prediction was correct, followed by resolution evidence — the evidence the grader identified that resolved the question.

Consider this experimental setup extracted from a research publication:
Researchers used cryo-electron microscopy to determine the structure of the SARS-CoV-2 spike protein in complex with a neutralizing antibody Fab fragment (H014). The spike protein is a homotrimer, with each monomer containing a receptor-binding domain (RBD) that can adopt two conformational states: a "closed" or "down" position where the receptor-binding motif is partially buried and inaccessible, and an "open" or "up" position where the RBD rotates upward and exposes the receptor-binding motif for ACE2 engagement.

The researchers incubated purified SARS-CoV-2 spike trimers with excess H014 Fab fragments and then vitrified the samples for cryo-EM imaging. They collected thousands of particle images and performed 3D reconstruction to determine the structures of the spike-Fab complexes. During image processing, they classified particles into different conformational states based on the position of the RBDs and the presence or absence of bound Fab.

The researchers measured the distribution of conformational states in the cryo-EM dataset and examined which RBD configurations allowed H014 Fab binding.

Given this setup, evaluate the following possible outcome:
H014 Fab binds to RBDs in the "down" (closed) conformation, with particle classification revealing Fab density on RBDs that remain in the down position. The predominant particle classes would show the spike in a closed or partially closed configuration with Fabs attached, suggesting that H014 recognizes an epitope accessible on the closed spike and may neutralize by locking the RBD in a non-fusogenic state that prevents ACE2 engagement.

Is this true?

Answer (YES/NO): NO